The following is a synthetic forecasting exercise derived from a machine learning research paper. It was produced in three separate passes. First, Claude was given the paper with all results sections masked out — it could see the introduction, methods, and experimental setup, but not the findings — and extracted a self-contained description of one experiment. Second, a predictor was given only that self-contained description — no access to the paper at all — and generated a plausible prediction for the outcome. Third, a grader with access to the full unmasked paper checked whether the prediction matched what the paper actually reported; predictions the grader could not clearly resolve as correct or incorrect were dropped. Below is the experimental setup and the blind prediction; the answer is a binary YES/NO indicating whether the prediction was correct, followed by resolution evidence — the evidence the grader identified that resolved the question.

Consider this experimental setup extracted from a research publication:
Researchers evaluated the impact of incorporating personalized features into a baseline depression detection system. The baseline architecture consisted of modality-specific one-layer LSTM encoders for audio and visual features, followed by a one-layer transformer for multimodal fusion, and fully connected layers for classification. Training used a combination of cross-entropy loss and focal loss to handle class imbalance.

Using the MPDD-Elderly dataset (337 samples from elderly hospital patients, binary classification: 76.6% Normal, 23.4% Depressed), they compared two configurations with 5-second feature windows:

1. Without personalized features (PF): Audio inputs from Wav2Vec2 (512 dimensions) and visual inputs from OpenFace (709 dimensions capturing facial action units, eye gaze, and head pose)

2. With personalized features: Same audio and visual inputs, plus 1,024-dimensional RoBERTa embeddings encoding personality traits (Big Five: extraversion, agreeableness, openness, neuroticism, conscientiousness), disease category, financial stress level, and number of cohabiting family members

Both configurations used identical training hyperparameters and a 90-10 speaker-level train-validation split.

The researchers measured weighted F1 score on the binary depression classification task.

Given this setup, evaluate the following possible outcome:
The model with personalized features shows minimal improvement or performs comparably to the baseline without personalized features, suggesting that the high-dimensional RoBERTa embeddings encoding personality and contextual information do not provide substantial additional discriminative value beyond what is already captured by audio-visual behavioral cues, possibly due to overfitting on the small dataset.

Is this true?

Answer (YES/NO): NO